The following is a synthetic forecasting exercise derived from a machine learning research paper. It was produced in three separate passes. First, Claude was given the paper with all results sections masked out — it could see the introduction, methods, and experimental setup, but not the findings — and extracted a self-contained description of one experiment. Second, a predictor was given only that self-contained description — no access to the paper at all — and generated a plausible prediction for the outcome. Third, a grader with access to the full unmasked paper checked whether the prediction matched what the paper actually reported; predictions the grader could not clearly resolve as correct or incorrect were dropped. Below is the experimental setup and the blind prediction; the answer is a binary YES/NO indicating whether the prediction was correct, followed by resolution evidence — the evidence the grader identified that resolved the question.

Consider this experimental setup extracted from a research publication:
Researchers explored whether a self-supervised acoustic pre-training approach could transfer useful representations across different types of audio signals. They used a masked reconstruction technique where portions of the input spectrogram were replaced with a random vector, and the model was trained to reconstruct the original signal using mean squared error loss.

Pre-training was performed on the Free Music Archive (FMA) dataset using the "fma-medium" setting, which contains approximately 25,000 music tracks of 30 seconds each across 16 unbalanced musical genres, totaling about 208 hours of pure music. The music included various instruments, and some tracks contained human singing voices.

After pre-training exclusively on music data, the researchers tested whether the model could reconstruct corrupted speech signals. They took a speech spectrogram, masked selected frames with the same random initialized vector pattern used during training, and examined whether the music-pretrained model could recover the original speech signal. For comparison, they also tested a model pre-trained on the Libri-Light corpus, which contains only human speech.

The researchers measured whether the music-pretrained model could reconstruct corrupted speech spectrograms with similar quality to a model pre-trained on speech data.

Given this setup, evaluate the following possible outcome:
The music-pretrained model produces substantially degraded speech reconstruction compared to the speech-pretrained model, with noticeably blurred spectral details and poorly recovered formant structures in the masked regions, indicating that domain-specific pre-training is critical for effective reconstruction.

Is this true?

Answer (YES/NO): NO